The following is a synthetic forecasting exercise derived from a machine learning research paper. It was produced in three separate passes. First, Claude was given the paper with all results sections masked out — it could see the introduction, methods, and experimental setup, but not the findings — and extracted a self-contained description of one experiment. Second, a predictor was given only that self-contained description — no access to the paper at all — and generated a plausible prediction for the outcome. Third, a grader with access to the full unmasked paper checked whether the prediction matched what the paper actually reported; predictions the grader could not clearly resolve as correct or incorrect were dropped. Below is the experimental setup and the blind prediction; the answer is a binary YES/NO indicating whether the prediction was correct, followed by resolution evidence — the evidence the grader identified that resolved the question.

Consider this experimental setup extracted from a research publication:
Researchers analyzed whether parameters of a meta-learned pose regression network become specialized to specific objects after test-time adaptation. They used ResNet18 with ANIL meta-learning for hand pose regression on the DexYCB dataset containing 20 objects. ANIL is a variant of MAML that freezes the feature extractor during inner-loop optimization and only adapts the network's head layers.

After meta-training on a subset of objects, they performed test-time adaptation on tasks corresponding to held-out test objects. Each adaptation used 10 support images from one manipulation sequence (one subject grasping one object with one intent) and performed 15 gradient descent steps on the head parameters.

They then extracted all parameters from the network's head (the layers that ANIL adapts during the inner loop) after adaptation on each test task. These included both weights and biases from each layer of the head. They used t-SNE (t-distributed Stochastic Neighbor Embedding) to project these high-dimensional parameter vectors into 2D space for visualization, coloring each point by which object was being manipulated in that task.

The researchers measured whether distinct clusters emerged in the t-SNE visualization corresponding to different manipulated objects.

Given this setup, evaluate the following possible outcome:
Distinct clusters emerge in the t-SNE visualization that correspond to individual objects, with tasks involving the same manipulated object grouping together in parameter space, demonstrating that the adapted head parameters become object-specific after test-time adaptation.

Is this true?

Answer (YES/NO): NO